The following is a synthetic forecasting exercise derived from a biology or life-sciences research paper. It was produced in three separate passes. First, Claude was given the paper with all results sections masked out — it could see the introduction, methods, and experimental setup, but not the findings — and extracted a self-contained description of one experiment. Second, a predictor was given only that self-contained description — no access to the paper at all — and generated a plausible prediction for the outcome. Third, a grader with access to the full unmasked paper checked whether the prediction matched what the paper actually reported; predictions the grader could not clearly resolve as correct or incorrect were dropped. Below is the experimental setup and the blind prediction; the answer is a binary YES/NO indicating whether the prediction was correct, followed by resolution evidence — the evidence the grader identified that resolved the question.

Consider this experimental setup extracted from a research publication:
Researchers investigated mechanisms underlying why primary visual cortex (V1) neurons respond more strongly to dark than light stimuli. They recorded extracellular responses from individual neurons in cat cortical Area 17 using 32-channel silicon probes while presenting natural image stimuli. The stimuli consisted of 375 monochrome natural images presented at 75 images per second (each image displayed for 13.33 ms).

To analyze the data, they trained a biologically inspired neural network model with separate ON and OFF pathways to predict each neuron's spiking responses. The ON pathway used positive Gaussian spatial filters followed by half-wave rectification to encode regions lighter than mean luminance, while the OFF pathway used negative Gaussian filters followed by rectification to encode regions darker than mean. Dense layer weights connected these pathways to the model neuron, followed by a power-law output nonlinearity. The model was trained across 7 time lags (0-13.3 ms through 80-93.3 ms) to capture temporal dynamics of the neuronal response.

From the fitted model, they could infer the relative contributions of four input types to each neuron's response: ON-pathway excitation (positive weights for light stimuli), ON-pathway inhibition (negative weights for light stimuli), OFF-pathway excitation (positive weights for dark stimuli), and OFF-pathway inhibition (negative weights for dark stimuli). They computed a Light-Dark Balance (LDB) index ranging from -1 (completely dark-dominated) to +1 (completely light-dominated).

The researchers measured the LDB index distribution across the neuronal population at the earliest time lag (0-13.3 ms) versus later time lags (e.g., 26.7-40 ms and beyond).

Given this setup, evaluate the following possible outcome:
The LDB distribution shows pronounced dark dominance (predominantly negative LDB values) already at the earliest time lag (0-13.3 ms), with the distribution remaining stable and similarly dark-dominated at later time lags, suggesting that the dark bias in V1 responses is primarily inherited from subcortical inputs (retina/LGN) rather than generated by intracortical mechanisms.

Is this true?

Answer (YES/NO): NO